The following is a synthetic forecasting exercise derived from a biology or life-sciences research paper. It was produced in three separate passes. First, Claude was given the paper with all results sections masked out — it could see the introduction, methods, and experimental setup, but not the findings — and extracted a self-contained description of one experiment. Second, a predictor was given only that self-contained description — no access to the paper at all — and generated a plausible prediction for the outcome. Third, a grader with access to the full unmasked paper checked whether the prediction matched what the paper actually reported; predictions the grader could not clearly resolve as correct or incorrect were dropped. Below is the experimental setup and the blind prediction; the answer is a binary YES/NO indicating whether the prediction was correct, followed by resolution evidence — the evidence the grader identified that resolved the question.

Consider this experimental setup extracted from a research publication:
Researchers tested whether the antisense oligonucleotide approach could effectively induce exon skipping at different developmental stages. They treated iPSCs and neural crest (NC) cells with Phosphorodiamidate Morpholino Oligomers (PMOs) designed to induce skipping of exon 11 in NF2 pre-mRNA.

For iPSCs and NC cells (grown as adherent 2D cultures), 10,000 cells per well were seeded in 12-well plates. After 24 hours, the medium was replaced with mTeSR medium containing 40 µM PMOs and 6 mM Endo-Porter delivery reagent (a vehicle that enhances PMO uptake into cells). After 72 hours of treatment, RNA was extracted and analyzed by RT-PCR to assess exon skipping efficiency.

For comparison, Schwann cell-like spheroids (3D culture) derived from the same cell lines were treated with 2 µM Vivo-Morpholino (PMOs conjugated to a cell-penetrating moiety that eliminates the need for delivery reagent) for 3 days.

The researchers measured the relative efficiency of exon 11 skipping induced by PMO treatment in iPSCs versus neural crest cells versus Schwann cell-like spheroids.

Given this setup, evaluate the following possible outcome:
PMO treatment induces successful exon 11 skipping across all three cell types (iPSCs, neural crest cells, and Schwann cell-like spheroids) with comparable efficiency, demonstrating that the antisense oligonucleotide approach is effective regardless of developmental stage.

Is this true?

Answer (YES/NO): NO